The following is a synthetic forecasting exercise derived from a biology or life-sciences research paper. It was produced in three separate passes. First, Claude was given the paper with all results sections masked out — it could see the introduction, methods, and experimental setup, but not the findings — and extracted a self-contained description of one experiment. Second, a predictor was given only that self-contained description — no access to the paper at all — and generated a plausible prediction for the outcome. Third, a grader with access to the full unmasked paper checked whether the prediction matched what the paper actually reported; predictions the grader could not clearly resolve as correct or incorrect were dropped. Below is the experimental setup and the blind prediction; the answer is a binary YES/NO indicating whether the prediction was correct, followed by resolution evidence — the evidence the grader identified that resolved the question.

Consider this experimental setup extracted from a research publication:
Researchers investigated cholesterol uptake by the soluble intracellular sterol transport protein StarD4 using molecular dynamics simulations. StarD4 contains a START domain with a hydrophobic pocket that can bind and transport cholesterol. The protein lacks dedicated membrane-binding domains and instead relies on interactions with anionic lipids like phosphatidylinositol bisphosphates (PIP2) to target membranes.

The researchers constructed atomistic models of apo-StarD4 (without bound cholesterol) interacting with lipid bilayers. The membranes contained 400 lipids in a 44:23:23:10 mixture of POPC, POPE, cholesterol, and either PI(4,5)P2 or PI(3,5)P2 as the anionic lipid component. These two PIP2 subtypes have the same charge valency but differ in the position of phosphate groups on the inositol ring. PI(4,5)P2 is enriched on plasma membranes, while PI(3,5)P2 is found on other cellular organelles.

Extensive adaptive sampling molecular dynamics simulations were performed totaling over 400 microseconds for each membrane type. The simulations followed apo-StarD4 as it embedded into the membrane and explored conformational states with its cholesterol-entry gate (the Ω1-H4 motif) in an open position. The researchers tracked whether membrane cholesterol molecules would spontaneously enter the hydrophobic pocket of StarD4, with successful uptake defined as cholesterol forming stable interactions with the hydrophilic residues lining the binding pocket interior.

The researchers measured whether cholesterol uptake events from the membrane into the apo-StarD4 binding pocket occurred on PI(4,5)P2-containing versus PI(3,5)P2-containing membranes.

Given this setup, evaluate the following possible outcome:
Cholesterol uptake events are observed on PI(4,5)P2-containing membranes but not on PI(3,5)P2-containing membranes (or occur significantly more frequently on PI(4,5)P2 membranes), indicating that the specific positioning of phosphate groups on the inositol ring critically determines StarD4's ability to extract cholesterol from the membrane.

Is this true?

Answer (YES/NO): YES